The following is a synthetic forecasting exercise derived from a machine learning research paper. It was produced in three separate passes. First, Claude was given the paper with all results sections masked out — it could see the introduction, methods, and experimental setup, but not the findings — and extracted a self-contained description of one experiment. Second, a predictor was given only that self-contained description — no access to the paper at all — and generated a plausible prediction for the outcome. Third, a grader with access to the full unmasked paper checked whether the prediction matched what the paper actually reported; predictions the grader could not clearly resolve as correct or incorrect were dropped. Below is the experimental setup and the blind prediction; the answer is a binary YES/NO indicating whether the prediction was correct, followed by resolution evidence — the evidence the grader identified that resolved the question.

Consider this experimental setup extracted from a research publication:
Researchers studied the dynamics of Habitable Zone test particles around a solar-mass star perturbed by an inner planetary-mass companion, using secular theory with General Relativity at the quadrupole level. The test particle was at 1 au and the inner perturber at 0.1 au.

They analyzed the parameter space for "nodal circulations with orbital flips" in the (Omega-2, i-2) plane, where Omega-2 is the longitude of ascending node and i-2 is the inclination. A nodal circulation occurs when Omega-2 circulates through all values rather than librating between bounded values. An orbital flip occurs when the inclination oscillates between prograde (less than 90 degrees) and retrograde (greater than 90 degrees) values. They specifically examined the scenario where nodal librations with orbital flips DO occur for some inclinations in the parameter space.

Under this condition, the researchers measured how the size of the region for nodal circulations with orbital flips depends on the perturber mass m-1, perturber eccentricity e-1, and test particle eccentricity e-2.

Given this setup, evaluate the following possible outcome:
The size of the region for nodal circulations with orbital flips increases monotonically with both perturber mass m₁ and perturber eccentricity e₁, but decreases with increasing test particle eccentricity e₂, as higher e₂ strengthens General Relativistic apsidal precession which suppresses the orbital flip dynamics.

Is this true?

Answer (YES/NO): NO